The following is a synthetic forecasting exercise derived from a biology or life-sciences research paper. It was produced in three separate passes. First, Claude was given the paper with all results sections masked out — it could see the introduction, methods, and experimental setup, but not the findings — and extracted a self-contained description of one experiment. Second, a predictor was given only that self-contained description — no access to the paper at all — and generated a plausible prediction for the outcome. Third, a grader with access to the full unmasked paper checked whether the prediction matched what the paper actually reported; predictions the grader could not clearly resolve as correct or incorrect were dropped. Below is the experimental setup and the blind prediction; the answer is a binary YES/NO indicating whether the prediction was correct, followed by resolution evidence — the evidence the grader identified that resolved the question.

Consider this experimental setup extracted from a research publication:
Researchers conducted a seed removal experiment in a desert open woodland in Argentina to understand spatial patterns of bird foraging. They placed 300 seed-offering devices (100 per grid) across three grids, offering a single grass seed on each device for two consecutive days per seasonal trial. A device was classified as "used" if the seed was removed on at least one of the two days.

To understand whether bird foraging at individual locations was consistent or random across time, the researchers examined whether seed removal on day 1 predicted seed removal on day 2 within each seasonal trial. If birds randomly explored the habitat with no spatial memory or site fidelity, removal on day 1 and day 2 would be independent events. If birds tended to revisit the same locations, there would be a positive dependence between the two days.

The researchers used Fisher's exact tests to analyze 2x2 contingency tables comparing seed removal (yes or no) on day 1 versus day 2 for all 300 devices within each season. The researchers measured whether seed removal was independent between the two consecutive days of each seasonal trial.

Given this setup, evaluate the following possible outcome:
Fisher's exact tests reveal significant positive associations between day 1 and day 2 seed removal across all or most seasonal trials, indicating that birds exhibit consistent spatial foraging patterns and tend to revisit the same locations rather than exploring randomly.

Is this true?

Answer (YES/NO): YES